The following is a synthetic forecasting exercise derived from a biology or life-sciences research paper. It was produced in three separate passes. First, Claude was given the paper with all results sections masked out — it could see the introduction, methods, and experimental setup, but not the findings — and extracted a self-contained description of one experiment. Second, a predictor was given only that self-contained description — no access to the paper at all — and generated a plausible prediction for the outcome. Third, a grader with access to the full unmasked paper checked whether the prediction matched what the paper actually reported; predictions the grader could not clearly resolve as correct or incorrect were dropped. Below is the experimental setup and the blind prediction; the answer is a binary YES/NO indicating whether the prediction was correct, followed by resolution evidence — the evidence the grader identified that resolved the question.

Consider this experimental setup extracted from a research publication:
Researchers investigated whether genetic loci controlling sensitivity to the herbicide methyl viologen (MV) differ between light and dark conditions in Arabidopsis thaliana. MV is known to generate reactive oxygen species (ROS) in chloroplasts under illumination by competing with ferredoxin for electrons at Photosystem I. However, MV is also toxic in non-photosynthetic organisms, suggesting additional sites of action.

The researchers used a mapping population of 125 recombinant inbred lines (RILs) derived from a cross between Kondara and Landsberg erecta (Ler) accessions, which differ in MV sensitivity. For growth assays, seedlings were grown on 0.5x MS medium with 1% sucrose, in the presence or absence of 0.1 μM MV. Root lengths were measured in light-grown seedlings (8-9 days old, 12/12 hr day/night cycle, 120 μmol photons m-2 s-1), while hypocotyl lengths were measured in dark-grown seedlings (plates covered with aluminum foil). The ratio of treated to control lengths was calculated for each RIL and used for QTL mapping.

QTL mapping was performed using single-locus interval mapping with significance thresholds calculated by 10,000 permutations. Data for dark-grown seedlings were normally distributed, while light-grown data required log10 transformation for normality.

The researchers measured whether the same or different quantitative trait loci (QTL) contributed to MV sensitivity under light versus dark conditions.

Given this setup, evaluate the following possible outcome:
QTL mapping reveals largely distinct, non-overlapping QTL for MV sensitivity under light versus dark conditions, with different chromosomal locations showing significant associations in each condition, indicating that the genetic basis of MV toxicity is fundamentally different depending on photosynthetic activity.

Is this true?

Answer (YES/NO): YES